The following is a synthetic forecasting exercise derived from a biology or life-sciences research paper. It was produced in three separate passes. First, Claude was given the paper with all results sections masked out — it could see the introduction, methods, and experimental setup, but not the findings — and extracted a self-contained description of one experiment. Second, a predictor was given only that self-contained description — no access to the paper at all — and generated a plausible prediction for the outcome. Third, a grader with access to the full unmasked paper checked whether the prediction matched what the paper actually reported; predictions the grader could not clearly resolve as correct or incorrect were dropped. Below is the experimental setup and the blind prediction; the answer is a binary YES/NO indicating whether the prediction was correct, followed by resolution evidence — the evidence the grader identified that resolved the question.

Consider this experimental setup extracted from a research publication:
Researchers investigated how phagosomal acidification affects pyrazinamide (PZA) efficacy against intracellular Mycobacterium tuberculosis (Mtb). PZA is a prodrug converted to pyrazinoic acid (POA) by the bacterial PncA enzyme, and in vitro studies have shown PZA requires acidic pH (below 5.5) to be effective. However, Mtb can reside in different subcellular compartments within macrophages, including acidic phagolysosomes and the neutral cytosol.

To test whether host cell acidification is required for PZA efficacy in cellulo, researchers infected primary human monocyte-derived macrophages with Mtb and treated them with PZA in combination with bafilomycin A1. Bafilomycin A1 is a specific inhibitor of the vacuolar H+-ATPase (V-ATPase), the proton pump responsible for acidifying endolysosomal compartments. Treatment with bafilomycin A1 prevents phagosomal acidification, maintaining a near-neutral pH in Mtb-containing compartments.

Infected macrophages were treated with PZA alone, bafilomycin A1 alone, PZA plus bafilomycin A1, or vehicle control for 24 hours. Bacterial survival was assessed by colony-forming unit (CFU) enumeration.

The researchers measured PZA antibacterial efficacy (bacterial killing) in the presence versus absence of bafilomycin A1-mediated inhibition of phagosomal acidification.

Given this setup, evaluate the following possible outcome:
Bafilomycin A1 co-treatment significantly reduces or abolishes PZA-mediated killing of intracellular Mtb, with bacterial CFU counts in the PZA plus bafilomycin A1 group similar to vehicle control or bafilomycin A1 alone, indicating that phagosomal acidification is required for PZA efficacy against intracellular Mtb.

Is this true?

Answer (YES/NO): NO